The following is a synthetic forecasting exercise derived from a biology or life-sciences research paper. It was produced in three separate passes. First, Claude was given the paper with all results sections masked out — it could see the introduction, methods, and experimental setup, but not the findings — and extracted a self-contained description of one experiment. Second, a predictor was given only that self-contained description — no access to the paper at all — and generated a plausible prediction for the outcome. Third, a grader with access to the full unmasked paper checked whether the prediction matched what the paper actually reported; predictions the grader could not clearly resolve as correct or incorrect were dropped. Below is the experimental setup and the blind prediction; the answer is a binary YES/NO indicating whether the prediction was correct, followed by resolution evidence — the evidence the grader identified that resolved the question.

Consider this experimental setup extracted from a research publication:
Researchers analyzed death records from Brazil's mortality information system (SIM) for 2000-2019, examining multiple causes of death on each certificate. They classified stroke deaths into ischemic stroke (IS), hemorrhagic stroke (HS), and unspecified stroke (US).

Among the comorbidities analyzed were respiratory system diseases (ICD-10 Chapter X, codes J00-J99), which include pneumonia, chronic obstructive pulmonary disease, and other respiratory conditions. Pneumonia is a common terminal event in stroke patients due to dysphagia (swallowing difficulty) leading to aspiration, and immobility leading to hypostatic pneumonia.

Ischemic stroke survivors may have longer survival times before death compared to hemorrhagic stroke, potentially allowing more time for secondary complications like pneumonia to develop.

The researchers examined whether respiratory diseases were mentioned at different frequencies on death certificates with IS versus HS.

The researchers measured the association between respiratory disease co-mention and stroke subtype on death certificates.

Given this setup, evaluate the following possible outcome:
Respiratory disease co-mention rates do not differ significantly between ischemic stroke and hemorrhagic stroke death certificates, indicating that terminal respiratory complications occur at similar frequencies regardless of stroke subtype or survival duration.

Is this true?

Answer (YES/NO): NO